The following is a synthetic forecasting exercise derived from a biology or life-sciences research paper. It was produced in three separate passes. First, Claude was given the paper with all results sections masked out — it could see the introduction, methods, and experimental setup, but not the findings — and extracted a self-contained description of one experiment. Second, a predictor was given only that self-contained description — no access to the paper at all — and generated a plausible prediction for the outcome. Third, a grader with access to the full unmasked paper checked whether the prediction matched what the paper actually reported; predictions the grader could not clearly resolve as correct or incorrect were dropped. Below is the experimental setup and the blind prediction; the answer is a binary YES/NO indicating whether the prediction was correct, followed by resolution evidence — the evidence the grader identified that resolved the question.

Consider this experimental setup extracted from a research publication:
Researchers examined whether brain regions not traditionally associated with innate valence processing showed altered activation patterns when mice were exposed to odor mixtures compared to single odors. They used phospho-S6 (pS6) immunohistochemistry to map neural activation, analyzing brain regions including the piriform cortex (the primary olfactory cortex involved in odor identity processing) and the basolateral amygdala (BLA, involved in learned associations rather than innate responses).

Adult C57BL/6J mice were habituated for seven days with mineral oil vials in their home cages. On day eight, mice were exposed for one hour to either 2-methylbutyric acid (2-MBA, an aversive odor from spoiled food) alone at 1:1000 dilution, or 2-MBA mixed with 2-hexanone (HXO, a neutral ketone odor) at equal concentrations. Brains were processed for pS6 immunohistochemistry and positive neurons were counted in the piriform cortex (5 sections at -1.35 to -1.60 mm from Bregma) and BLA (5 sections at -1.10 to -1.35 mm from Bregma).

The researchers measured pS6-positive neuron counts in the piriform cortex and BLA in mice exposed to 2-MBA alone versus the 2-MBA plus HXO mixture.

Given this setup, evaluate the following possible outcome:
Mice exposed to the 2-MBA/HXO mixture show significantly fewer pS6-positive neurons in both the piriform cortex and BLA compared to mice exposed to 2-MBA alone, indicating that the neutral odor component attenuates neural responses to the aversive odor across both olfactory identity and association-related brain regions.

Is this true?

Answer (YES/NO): NO